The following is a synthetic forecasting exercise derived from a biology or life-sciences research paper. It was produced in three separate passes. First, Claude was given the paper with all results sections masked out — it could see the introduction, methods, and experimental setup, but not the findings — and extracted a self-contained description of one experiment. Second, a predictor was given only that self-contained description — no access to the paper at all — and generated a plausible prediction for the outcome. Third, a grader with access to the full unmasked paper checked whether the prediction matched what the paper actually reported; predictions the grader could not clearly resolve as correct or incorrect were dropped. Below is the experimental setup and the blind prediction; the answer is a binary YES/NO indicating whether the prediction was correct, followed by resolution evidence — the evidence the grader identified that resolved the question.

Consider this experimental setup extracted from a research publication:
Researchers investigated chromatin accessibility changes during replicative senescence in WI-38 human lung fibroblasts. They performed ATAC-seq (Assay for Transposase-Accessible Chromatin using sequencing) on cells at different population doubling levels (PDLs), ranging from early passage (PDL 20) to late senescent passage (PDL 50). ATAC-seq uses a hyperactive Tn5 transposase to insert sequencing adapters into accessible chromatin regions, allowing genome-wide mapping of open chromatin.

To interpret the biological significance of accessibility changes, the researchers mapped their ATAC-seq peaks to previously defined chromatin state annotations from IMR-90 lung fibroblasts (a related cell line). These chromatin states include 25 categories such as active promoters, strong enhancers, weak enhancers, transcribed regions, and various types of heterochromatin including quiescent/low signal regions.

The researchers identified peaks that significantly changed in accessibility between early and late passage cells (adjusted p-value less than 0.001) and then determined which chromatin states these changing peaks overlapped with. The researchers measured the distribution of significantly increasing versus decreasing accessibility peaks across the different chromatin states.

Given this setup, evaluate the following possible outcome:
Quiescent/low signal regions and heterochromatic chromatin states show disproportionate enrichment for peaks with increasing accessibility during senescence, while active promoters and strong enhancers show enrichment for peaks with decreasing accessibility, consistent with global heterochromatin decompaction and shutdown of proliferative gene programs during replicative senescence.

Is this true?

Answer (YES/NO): YES